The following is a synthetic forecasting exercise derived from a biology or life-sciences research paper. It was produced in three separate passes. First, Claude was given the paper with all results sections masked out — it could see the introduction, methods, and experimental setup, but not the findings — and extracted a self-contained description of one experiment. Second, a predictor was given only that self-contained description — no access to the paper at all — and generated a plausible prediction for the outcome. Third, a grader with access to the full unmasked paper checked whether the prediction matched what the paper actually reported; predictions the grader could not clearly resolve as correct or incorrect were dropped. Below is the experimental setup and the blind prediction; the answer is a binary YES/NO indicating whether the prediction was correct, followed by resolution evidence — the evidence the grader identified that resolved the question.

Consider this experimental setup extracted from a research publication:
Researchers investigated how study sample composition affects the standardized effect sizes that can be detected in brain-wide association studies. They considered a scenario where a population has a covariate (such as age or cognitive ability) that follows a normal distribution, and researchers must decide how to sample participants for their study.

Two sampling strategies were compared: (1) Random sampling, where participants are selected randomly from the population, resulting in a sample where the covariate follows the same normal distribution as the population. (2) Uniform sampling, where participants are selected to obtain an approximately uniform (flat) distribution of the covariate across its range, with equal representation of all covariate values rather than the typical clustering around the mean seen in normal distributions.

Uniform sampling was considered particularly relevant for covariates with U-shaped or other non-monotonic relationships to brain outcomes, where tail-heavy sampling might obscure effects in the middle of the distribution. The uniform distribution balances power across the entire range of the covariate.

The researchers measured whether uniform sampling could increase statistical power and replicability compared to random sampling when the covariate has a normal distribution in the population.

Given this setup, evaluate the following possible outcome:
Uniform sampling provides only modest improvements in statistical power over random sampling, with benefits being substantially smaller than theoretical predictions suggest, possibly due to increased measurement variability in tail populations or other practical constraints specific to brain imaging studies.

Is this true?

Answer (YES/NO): NO